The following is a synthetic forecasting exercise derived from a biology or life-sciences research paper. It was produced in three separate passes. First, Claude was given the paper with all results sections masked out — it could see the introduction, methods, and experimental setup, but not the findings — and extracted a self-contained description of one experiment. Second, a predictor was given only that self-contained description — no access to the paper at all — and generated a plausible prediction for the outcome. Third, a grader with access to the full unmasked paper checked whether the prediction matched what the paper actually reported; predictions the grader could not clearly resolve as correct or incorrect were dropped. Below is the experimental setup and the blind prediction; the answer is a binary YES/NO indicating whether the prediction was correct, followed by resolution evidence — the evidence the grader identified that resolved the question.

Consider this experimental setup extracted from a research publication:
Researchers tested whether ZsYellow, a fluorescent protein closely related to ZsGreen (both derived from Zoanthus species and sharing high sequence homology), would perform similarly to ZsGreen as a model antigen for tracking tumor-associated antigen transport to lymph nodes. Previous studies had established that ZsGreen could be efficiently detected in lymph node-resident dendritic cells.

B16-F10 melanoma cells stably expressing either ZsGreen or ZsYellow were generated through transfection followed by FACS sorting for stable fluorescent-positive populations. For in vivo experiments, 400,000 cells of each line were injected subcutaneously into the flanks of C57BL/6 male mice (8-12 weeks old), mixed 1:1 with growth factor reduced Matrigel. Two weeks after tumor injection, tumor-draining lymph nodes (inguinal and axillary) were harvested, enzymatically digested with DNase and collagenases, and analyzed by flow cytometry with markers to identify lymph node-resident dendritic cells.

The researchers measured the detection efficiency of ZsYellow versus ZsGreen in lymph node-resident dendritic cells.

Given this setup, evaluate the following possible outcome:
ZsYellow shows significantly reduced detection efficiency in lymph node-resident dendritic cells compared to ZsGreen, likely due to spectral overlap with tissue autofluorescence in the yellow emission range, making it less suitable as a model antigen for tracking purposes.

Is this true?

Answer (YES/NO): NO